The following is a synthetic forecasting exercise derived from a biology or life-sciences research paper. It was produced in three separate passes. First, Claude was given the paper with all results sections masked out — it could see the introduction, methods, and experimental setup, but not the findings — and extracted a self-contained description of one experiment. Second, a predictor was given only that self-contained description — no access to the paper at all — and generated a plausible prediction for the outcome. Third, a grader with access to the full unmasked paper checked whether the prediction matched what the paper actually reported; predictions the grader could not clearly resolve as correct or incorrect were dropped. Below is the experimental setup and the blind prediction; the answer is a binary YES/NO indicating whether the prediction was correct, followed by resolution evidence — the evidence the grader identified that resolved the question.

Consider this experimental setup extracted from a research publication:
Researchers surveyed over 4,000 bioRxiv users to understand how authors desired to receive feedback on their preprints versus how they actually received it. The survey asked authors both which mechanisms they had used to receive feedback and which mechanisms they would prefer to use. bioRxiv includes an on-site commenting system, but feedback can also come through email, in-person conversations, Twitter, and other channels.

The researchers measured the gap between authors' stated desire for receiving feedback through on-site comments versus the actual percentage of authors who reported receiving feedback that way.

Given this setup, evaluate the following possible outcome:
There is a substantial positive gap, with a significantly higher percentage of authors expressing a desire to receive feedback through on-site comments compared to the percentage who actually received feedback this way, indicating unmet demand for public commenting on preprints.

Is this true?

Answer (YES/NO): YES